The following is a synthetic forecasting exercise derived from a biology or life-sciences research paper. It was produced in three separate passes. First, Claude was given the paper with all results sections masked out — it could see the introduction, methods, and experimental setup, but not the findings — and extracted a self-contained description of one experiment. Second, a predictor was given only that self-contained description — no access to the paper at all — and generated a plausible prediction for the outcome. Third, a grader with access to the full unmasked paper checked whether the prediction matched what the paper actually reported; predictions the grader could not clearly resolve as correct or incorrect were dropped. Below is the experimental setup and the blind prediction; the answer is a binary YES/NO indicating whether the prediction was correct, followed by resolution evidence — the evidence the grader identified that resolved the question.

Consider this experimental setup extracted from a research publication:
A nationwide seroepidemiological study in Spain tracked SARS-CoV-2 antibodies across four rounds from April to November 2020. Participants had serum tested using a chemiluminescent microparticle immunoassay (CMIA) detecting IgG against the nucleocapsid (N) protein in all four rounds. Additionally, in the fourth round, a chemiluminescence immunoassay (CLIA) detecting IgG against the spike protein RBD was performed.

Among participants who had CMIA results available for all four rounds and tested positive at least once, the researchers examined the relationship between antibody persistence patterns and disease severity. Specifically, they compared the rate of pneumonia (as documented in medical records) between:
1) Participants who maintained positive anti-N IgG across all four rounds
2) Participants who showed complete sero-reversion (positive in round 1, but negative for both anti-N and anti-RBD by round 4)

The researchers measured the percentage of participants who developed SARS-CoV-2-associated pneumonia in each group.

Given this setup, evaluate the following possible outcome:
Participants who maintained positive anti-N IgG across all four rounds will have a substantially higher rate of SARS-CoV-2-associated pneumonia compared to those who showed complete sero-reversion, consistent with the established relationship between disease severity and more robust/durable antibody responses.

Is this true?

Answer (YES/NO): YES